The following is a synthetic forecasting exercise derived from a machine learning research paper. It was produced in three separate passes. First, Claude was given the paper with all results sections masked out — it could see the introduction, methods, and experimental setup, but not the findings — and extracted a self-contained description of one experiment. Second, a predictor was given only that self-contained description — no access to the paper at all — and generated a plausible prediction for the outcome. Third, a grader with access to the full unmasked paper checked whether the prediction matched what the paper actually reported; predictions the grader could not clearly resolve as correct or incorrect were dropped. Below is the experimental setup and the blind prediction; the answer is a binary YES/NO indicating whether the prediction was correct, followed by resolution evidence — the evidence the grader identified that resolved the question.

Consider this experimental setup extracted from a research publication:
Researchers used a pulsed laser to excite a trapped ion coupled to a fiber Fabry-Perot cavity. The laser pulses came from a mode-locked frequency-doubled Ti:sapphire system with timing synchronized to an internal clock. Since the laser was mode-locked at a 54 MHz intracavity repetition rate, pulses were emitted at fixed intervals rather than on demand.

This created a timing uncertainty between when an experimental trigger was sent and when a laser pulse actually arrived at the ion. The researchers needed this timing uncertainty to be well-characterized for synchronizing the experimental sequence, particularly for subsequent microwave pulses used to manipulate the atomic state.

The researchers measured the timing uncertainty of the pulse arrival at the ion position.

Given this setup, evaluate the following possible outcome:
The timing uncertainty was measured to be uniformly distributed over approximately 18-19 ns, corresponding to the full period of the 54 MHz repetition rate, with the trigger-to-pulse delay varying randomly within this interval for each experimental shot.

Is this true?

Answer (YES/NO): YES